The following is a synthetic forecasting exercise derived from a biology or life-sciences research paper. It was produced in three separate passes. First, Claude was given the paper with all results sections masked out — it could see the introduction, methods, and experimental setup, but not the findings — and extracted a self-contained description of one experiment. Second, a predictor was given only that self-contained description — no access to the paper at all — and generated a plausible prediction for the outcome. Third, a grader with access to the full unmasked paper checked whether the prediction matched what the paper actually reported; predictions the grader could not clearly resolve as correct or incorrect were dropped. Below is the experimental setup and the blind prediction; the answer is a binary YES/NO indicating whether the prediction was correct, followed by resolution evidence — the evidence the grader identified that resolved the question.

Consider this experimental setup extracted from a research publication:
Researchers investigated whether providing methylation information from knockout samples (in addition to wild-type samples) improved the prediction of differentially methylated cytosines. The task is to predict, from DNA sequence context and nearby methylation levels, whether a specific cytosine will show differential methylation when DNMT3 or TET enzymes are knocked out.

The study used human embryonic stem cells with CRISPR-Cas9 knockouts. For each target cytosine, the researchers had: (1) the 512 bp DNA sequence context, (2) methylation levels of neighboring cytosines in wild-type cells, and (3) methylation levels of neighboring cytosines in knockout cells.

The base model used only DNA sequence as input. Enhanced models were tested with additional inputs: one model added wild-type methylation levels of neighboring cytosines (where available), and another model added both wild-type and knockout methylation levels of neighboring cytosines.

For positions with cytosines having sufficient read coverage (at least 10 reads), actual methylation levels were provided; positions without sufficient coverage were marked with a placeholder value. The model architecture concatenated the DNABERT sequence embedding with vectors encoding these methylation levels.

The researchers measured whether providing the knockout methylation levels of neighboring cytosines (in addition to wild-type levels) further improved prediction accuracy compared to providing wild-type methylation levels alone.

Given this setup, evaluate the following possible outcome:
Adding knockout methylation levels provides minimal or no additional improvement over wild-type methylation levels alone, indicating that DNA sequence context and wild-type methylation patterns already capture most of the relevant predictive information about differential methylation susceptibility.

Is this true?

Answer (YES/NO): NO